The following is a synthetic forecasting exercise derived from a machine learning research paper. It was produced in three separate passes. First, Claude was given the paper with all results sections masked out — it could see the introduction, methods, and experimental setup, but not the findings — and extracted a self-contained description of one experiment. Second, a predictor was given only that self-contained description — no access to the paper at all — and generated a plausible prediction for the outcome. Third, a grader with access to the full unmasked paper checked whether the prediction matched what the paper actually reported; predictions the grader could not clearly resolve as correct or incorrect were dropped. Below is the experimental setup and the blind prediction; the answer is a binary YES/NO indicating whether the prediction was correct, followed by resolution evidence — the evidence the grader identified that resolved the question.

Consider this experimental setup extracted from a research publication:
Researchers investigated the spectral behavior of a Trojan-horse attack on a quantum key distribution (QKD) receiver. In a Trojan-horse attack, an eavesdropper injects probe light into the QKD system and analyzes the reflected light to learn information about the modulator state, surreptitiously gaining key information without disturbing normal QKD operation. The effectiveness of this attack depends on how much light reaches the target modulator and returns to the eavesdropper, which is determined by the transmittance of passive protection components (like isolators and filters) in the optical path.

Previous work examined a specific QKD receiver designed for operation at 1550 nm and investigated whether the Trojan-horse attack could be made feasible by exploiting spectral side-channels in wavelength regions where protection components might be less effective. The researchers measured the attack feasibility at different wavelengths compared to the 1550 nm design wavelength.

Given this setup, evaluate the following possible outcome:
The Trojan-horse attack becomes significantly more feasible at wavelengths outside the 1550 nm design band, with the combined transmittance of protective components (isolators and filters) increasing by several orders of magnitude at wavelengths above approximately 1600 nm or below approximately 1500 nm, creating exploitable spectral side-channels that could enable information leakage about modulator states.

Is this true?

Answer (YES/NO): YES